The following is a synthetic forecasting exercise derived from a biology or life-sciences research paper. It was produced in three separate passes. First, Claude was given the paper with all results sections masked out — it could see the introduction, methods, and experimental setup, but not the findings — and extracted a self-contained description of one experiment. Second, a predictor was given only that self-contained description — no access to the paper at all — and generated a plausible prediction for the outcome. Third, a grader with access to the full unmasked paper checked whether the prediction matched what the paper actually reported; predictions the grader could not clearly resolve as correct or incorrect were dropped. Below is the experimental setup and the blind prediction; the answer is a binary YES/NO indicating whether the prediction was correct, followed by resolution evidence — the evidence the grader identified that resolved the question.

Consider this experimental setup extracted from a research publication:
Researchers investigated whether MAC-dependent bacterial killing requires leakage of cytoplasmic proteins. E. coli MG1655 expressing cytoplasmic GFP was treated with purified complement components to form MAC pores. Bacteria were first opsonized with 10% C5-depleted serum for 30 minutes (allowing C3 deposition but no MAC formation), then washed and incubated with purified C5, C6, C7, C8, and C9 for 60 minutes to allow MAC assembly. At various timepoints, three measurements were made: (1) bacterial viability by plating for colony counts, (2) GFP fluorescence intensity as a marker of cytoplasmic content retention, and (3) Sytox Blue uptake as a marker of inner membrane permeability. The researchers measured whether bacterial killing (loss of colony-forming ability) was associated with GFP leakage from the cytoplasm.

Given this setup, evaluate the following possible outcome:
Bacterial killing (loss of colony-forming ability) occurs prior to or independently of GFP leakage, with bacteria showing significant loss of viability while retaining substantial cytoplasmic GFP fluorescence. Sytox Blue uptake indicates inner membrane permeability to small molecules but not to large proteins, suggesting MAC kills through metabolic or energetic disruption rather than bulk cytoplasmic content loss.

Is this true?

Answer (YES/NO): YES